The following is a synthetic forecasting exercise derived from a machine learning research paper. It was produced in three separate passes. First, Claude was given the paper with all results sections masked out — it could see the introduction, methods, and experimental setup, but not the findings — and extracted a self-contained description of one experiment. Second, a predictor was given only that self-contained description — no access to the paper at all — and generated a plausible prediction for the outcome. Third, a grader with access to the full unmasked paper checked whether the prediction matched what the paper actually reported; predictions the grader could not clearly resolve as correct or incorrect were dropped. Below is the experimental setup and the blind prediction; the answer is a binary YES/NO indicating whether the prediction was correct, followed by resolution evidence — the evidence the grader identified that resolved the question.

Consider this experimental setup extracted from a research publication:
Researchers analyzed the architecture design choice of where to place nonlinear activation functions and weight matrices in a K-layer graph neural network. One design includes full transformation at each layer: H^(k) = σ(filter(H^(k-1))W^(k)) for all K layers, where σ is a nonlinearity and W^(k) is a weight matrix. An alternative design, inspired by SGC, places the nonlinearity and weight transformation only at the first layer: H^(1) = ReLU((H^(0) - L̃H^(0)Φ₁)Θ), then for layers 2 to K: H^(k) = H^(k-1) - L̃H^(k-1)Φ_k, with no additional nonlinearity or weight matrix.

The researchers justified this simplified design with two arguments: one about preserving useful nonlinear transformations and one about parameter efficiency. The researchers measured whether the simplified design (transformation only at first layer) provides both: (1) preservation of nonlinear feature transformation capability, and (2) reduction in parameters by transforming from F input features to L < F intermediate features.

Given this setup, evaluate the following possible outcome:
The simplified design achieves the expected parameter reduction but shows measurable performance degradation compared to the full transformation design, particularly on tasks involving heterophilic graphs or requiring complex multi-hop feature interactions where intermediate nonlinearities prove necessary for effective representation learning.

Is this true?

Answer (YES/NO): NO